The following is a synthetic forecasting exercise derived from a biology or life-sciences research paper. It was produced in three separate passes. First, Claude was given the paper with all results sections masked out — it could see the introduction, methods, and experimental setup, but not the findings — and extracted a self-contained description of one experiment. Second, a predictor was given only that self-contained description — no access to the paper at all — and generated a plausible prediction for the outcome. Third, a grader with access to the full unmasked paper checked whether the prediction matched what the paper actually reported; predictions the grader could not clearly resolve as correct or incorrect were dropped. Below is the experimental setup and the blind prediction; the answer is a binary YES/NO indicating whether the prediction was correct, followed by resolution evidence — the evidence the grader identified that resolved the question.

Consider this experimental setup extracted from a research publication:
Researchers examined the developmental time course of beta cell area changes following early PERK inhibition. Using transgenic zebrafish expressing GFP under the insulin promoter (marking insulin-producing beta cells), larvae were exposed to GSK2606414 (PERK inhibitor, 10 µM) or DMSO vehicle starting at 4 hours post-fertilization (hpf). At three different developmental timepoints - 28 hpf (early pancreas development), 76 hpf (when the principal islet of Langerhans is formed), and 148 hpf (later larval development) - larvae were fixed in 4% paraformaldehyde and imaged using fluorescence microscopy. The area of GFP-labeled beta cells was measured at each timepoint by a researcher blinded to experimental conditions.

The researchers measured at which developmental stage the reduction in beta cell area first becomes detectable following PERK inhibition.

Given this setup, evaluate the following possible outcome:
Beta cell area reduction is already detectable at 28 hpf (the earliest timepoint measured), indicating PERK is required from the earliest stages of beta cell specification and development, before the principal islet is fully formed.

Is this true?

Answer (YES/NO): YES